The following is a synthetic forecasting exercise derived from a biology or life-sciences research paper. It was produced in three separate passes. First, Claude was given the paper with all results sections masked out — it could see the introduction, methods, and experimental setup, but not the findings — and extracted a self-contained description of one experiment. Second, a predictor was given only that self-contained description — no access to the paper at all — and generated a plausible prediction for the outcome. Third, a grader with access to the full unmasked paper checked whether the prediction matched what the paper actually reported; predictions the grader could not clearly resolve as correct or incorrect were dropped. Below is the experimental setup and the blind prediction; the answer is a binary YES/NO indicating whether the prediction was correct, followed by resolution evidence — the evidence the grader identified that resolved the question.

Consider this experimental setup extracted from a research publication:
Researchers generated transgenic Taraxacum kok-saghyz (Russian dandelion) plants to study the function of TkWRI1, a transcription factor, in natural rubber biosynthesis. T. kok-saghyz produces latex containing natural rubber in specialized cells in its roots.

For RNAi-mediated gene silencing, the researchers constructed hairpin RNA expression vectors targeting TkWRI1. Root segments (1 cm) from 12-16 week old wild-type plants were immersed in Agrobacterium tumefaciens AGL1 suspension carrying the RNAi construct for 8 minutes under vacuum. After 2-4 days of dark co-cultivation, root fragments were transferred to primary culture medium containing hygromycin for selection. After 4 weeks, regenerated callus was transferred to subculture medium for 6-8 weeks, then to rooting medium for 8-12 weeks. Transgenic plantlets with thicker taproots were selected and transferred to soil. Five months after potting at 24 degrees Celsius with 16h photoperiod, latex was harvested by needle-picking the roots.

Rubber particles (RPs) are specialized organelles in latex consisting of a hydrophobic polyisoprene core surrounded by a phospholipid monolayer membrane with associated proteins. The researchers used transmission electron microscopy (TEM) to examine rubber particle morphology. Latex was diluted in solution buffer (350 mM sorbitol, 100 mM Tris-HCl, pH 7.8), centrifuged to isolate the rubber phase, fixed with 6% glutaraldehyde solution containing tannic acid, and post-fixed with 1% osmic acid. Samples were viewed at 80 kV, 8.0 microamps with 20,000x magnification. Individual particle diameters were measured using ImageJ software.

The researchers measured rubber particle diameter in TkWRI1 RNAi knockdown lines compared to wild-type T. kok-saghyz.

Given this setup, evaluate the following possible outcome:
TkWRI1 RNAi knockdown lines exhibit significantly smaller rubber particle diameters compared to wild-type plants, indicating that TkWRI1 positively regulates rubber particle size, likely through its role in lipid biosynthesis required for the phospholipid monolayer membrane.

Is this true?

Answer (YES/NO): NO